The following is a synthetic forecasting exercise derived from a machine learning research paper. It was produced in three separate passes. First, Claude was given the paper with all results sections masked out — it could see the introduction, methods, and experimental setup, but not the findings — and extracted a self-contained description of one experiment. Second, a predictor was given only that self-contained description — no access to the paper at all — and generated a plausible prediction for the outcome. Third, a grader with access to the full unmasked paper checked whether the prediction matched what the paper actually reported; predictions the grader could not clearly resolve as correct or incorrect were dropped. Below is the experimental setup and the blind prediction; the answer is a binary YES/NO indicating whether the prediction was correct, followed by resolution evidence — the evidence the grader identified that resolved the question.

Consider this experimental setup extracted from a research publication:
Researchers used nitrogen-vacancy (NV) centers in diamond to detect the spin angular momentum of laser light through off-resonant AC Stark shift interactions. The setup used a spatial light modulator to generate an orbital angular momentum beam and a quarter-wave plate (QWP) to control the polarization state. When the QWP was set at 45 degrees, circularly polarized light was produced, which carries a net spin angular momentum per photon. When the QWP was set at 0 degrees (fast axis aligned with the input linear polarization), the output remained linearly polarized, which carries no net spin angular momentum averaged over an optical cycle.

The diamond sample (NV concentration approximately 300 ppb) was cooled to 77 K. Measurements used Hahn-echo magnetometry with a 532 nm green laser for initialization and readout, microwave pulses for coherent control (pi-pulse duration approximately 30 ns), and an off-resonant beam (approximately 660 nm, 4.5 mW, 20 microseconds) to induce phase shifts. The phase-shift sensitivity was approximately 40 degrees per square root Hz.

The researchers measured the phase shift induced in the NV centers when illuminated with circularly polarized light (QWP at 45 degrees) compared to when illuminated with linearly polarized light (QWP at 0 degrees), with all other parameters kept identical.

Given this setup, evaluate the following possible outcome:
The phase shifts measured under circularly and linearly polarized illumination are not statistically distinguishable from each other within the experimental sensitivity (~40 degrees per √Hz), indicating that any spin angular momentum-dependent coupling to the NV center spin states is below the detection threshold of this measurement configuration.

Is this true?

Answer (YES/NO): NO